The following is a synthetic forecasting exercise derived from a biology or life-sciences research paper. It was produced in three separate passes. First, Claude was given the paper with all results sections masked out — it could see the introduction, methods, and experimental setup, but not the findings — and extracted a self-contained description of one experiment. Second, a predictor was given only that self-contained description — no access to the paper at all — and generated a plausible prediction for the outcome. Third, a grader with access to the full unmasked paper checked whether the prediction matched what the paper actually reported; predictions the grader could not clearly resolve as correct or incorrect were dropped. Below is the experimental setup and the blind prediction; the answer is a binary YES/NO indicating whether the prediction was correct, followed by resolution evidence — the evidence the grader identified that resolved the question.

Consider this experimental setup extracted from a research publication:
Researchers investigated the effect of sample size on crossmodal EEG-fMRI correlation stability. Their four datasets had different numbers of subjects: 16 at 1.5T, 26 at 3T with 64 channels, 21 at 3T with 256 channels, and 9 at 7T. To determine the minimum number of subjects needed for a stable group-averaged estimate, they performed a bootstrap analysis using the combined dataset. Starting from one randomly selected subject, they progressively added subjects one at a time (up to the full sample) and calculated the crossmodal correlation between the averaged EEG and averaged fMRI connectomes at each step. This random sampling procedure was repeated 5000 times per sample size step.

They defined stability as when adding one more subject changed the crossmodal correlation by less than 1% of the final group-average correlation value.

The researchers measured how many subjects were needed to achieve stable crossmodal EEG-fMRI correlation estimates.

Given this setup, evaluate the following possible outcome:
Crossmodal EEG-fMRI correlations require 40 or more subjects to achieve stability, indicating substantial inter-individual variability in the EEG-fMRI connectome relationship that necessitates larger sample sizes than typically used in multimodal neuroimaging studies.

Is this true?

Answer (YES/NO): NO